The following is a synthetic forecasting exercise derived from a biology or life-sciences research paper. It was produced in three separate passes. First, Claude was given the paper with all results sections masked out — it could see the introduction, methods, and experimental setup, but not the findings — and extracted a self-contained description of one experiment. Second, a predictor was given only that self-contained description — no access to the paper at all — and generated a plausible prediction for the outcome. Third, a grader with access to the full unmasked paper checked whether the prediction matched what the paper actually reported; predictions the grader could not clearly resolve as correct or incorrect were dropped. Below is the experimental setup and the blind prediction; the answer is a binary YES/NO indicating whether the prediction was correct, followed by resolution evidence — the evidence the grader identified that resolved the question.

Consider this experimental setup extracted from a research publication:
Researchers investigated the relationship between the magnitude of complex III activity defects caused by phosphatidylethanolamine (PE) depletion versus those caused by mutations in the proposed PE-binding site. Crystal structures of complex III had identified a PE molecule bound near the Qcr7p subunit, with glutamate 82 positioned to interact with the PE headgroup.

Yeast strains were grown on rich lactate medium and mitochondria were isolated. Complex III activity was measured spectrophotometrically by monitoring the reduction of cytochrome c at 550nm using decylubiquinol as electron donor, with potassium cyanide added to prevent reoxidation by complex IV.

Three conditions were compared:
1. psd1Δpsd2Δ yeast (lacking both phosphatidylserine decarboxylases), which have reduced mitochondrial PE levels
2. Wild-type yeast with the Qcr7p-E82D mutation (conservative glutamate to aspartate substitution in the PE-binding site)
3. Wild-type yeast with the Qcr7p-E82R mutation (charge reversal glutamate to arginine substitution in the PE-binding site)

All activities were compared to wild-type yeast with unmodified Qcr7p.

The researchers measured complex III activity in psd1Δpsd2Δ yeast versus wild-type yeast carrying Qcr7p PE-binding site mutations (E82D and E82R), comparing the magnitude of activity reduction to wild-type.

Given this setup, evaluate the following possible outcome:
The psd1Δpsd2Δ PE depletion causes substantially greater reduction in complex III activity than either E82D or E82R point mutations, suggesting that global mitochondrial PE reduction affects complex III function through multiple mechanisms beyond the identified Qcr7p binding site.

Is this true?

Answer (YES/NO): NO